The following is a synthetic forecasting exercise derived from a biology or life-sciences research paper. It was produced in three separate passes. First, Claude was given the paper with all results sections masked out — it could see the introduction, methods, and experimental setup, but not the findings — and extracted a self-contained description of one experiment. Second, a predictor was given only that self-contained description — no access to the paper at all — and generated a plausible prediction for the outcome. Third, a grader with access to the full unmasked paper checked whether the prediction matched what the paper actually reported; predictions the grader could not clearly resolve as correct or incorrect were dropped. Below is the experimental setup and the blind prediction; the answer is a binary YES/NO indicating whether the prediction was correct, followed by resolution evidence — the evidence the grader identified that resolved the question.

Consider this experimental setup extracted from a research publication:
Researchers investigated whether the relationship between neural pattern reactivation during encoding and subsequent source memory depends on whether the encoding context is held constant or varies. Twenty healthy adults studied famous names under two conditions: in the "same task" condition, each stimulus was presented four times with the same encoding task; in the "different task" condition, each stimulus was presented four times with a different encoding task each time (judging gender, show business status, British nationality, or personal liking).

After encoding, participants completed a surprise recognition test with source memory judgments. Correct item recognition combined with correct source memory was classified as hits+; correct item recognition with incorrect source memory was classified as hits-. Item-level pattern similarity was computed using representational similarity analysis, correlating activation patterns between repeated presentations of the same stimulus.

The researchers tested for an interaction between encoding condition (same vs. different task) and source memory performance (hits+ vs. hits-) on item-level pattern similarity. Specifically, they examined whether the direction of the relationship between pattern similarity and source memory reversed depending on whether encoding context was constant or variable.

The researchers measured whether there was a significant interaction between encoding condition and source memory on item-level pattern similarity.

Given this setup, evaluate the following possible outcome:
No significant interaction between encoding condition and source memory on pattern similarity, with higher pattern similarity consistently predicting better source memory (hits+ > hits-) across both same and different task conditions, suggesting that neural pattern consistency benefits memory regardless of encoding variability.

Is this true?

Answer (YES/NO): NO